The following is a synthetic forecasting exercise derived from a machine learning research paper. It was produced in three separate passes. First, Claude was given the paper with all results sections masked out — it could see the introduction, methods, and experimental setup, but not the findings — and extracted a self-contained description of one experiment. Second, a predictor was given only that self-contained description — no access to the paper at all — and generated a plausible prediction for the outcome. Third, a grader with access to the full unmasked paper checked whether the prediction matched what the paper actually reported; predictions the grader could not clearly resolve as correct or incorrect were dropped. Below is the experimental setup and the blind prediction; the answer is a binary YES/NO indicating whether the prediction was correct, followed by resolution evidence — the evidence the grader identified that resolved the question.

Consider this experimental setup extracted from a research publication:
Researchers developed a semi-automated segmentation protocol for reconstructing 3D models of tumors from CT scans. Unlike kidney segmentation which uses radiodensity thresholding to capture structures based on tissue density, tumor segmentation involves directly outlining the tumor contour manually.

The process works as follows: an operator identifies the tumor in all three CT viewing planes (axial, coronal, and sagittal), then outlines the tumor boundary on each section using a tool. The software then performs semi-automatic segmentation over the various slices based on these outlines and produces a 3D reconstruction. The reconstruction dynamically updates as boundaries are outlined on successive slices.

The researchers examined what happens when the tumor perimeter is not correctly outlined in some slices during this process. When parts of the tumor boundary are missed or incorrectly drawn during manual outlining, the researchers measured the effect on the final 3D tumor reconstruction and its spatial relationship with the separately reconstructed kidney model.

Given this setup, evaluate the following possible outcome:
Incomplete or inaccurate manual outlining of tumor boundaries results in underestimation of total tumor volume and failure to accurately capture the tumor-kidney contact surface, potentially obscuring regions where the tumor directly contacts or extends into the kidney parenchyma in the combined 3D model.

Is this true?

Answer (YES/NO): YES